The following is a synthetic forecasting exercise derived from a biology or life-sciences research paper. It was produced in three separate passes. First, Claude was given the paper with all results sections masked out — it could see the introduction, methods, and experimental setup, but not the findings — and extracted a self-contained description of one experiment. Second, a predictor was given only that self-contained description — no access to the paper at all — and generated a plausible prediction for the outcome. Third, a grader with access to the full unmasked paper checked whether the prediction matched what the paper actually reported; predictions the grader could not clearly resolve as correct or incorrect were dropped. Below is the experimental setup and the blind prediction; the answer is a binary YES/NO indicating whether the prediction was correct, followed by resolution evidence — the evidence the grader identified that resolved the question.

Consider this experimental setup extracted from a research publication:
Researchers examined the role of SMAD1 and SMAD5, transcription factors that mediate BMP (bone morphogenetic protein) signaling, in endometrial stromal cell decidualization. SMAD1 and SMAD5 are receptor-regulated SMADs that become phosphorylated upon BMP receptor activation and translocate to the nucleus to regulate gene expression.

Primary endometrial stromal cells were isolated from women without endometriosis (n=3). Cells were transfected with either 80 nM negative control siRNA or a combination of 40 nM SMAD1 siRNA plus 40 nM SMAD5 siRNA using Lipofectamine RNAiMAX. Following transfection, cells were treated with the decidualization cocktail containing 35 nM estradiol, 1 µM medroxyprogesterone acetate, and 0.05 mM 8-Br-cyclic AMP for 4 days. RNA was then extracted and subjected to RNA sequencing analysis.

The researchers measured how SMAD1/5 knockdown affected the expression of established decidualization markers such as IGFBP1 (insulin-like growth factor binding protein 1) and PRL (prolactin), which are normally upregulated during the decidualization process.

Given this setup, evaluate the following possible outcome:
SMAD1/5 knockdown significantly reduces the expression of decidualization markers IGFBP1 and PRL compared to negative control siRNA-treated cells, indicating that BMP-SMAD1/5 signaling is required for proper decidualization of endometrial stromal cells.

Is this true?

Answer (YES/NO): YES